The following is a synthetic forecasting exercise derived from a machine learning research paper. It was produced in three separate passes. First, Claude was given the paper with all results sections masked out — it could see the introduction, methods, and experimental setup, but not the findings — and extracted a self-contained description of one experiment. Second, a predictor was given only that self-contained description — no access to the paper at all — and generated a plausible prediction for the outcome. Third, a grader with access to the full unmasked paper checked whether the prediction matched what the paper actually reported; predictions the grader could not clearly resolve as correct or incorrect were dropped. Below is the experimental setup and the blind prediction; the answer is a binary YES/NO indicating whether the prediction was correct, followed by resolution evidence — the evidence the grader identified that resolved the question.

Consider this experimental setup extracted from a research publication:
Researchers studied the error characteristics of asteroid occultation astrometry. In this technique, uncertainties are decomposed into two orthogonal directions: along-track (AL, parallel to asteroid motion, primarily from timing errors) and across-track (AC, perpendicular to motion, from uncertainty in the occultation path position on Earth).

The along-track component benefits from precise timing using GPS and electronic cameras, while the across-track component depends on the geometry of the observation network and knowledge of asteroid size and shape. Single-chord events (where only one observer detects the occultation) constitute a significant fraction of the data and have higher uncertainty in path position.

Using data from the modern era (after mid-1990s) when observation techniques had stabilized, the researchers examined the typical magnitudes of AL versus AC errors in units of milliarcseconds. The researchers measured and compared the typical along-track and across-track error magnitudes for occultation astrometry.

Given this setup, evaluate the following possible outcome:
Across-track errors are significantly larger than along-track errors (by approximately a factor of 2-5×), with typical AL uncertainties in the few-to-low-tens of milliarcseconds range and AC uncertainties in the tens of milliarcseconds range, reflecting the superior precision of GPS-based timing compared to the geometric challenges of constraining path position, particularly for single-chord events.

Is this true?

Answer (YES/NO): YES